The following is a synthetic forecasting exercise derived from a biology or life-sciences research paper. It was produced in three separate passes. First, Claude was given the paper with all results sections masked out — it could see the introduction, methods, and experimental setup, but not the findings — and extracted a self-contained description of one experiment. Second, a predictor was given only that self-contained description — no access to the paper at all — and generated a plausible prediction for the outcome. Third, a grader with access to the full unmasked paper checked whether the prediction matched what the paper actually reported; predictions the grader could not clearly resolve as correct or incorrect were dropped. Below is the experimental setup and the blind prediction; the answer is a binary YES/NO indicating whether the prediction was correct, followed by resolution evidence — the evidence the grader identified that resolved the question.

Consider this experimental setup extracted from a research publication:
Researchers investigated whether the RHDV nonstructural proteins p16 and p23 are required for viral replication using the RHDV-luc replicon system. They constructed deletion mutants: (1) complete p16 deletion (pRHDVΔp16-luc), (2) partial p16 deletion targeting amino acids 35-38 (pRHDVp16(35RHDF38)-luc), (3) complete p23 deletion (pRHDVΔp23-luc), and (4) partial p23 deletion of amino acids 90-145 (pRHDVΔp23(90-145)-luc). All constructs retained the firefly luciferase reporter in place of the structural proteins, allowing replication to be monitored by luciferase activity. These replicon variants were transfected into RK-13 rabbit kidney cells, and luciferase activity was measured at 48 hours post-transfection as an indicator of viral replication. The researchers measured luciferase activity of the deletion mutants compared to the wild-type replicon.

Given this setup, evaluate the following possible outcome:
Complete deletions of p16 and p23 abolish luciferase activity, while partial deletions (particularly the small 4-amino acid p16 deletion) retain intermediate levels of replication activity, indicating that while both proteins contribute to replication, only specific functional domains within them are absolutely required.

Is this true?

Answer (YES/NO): NO